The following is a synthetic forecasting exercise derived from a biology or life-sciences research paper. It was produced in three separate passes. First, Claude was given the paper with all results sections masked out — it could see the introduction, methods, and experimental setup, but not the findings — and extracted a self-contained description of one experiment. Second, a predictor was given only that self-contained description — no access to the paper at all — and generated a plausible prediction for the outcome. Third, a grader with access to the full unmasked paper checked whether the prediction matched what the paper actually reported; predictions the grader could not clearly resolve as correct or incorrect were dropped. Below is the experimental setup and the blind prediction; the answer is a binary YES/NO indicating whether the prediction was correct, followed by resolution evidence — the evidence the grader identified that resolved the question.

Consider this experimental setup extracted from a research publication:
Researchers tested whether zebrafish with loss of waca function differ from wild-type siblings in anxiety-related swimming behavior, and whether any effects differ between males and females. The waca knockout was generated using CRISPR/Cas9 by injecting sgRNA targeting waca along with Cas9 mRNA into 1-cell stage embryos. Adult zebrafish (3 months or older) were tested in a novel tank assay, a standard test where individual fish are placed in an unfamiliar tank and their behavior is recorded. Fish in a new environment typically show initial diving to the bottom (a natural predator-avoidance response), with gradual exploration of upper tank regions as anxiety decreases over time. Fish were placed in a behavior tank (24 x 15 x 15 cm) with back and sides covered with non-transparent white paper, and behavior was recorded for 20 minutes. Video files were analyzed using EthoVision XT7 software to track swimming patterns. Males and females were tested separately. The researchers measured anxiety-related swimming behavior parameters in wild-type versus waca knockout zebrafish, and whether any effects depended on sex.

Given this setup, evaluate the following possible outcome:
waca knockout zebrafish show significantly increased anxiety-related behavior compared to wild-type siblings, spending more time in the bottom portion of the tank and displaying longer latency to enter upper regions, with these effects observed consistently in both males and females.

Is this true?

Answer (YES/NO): NO